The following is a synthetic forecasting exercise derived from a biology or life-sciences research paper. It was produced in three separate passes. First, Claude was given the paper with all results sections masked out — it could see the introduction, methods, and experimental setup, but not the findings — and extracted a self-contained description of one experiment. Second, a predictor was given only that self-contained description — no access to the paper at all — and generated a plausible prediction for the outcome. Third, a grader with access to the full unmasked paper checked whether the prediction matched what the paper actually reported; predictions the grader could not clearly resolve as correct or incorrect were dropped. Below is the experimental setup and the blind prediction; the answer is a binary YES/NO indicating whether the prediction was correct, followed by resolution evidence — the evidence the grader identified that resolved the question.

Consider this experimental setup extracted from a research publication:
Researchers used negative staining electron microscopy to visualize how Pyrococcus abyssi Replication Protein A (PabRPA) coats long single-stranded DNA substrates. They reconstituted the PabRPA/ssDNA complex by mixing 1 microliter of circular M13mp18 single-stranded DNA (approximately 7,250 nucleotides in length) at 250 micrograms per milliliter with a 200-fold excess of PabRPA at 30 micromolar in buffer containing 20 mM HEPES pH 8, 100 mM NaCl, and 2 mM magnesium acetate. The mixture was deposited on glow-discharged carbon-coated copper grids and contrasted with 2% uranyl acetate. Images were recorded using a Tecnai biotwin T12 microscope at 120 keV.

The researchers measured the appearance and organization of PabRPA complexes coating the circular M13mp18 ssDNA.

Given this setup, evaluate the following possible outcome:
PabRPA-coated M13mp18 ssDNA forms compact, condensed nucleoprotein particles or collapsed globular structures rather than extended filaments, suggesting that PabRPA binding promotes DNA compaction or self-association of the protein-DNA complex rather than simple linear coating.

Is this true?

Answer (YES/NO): NO